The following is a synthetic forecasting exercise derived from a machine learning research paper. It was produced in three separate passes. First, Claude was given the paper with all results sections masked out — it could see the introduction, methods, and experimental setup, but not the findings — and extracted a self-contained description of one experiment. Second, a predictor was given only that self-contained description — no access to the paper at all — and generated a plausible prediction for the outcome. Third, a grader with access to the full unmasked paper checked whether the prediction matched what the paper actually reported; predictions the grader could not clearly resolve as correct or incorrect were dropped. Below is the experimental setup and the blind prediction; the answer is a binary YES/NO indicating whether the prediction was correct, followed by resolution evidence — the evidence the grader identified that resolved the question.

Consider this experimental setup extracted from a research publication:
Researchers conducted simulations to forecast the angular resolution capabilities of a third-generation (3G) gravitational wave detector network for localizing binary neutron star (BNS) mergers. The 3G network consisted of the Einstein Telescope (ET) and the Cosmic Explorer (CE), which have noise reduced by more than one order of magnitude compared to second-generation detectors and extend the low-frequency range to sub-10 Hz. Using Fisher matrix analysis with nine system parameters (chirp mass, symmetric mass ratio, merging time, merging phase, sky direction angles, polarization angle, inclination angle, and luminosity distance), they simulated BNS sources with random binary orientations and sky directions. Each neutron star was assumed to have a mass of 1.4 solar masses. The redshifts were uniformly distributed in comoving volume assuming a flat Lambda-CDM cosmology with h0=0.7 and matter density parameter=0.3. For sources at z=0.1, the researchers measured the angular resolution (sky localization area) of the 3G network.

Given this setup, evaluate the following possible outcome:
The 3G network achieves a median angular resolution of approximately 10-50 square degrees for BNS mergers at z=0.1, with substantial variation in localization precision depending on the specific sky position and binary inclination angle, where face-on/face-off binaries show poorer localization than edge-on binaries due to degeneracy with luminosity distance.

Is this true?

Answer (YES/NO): NO